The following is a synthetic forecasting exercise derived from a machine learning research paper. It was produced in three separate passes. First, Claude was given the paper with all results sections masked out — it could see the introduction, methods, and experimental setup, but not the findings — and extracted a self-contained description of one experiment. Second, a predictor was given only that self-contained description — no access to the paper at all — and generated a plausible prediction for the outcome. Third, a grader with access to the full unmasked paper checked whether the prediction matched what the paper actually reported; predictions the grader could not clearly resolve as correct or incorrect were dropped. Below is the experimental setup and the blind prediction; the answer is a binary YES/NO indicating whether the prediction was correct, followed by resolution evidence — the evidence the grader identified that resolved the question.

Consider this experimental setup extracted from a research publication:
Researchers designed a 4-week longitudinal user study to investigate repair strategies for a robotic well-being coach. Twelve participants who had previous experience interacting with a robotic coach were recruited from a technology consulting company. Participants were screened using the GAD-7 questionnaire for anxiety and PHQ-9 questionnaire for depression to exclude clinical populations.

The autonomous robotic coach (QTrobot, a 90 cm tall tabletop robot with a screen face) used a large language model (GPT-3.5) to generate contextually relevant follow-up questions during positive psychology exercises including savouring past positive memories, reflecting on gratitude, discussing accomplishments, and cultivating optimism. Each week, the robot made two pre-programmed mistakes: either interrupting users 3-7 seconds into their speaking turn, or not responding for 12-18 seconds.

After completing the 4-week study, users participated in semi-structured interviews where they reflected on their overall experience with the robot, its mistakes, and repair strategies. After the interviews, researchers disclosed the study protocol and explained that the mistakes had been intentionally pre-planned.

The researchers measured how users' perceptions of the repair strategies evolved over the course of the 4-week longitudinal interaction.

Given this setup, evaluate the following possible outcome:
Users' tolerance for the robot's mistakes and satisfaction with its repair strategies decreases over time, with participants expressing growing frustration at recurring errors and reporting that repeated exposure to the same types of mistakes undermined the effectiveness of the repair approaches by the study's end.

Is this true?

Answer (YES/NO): YES